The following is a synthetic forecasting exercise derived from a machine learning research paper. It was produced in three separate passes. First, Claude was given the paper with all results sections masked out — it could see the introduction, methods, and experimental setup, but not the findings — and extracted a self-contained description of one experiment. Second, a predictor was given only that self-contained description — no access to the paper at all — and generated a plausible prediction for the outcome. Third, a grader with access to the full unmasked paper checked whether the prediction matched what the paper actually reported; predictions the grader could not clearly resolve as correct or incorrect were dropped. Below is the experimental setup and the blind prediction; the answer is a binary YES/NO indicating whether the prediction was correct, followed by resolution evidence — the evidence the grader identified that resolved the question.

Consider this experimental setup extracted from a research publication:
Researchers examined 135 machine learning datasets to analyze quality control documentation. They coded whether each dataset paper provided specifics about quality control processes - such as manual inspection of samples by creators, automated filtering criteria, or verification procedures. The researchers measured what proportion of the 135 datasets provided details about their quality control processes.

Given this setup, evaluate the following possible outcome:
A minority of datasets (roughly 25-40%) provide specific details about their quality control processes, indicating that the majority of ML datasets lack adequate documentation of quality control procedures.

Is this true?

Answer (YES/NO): NO